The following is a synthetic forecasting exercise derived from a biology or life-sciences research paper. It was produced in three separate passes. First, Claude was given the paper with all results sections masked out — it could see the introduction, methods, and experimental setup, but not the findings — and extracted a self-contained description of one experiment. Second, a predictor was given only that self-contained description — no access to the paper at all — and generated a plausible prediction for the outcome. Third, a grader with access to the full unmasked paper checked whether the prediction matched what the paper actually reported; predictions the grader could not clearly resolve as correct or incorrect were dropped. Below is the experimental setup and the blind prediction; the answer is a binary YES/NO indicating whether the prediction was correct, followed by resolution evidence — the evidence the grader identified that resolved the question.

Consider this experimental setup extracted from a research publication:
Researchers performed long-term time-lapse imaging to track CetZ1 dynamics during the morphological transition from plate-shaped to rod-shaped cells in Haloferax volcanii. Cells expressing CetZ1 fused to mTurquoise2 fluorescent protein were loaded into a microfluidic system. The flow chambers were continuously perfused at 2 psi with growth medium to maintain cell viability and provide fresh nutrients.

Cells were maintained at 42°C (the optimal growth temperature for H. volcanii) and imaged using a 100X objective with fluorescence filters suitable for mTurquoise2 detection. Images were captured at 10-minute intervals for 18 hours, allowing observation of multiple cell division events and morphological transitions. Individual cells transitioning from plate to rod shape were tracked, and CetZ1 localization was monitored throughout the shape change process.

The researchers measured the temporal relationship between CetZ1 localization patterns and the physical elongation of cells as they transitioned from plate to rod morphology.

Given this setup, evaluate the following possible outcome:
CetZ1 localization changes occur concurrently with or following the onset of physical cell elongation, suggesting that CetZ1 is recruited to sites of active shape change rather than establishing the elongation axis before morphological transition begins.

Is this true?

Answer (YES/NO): NO